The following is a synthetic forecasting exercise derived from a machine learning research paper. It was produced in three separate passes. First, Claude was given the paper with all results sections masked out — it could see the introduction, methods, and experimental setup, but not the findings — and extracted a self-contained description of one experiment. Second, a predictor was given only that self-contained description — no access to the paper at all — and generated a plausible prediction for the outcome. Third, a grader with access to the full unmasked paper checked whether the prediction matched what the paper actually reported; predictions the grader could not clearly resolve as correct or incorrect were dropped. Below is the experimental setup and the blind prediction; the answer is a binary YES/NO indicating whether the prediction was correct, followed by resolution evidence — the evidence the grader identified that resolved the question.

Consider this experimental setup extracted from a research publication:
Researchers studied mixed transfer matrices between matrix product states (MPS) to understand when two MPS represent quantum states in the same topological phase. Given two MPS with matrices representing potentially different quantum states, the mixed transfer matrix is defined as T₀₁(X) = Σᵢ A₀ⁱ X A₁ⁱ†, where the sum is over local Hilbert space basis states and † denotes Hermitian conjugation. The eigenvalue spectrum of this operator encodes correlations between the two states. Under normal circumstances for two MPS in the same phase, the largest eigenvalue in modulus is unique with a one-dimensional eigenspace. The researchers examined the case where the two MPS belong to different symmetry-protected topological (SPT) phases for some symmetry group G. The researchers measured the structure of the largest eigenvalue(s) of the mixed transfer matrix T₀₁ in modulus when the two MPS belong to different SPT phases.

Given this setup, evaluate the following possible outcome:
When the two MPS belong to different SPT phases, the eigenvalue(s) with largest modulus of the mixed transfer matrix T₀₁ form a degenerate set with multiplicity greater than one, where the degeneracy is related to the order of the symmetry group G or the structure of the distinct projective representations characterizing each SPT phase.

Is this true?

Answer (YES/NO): YES